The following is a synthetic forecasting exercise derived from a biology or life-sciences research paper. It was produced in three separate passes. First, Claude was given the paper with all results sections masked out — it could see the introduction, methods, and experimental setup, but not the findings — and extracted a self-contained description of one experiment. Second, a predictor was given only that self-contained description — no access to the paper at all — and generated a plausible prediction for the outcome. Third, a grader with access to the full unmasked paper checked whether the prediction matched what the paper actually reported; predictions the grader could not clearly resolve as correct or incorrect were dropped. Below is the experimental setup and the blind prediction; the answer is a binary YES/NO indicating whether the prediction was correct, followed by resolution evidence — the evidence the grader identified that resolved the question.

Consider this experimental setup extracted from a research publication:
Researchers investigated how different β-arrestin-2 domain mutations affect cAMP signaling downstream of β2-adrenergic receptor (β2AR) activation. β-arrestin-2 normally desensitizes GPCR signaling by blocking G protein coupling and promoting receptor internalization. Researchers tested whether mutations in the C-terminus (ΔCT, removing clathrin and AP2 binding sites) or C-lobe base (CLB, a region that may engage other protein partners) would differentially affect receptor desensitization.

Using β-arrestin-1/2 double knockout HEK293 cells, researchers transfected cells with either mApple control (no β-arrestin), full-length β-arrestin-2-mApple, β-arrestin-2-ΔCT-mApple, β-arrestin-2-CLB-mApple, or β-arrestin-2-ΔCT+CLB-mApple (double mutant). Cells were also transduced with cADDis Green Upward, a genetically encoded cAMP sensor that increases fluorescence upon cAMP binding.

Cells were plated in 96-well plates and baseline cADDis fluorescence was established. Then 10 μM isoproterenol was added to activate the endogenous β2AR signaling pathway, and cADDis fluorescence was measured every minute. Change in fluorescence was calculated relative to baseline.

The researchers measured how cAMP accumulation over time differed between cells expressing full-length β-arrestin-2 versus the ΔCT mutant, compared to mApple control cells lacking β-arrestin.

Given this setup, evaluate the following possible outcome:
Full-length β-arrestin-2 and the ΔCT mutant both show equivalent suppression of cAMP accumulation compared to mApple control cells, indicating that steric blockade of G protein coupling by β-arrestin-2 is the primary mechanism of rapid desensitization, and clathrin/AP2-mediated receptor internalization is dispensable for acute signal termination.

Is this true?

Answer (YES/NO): YES